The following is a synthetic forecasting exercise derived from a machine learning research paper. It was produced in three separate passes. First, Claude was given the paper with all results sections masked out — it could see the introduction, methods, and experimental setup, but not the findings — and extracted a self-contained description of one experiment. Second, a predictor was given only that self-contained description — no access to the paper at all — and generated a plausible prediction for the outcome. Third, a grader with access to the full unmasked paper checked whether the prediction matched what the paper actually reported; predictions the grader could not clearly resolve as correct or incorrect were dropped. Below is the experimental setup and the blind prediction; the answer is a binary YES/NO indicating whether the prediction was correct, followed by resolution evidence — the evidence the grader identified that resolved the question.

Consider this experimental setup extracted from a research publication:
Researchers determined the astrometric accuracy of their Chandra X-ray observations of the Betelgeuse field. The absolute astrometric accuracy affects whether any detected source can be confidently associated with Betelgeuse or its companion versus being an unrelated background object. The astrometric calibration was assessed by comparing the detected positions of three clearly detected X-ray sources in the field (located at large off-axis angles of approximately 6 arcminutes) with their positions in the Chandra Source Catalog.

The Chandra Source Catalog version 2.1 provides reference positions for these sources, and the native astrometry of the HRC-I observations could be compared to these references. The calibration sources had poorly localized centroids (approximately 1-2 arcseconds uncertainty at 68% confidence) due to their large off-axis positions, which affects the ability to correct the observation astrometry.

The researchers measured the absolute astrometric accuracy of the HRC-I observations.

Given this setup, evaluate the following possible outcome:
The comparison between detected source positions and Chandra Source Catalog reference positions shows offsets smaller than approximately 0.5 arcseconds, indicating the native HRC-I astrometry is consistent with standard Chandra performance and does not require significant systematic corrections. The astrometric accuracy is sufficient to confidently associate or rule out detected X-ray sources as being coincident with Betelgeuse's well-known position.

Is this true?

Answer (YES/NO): NO